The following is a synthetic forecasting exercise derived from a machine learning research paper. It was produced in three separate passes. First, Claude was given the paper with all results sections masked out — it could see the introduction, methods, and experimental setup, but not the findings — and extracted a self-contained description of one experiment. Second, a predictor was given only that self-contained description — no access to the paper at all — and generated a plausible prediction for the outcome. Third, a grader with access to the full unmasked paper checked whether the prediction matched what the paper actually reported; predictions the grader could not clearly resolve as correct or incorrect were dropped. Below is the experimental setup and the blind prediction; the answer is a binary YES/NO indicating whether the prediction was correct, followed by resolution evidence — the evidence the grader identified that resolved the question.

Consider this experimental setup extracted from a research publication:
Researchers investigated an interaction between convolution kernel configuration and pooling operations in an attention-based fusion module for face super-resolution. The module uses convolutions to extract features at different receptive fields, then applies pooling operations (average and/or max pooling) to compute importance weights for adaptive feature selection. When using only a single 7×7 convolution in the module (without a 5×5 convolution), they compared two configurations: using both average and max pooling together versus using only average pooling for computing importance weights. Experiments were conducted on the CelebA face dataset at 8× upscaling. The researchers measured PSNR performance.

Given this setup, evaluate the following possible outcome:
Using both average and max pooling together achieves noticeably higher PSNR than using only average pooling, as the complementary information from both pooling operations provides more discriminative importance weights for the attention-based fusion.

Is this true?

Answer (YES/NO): NO